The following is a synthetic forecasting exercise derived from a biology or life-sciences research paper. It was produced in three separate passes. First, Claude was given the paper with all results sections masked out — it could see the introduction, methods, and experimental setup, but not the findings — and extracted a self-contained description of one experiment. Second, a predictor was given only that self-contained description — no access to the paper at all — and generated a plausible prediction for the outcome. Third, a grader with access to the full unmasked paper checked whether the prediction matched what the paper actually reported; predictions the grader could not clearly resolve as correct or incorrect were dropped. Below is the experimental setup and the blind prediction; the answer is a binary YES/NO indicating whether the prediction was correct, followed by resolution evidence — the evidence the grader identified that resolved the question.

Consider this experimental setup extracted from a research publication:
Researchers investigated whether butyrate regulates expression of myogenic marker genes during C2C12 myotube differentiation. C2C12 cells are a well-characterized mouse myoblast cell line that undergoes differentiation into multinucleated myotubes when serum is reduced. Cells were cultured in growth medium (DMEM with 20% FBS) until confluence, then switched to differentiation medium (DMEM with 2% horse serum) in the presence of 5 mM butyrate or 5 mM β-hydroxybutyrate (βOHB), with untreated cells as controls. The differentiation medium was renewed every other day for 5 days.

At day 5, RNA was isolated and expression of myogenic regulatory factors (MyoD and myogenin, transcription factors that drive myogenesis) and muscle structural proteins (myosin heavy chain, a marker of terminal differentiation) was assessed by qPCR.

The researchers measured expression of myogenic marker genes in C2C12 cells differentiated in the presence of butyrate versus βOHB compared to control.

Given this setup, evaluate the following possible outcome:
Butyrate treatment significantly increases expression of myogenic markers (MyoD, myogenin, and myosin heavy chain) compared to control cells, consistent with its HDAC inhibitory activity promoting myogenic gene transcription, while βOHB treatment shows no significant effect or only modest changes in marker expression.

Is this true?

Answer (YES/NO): NO